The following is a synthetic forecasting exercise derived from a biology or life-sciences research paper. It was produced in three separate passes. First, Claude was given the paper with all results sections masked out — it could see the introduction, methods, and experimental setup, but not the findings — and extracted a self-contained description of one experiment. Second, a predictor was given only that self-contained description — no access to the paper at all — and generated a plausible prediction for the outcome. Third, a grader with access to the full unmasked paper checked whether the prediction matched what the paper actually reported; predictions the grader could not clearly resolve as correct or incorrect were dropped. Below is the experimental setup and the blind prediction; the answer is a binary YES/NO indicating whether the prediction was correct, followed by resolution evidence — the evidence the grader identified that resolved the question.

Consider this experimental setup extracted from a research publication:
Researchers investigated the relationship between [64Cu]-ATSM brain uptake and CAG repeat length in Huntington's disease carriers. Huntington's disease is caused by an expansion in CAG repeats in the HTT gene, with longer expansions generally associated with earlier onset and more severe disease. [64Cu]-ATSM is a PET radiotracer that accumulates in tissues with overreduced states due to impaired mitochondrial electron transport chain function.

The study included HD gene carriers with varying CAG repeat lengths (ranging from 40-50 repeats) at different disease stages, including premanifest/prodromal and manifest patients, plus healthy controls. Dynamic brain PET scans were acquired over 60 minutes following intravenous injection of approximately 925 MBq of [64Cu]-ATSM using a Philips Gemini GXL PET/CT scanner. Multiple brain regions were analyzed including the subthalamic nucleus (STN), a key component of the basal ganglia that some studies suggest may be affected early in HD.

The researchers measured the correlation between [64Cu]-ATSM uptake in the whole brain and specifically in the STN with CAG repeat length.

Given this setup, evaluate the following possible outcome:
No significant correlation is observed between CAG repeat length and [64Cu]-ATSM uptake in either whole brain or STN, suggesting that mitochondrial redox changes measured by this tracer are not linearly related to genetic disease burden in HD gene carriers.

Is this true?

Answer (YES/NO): NO